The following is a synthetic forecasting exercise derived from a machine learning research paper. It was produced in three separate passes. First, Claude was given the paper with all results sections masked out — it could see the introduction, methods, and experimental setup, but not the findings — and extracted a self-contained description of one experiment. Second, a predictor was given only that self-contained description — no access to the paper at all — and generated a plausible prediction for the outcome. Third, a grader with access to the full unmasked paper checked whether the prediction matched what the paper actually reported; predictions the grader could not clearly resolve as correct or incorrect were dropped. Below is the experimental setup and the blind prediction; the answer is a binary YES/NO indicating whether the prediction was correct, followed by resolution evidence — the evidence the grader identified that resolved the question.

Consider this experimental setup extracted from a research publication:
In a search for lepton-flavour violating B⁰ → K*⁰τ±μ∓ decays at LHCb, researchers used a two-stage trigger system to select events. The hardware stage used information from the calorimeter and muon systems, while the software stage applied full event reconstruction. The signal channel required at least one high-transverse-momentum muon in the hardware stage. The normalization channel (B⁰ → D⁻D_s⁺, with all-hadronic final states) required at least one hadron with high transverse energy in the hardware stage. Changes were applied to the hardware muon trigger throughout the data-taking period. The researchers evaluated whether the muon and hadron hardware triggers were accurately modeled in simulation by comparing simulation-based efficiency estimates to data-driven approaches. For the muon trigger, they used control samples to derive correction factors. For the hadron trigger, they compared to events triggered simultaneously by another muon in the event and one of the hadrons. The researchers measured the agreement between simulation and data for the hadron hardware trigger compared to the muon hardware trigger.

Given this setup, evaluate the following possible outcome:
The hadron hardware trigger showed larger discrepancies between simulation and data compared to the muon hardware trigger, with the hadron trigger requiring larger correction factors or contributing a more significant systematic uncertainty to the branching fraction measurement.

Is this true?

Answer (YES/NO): YES